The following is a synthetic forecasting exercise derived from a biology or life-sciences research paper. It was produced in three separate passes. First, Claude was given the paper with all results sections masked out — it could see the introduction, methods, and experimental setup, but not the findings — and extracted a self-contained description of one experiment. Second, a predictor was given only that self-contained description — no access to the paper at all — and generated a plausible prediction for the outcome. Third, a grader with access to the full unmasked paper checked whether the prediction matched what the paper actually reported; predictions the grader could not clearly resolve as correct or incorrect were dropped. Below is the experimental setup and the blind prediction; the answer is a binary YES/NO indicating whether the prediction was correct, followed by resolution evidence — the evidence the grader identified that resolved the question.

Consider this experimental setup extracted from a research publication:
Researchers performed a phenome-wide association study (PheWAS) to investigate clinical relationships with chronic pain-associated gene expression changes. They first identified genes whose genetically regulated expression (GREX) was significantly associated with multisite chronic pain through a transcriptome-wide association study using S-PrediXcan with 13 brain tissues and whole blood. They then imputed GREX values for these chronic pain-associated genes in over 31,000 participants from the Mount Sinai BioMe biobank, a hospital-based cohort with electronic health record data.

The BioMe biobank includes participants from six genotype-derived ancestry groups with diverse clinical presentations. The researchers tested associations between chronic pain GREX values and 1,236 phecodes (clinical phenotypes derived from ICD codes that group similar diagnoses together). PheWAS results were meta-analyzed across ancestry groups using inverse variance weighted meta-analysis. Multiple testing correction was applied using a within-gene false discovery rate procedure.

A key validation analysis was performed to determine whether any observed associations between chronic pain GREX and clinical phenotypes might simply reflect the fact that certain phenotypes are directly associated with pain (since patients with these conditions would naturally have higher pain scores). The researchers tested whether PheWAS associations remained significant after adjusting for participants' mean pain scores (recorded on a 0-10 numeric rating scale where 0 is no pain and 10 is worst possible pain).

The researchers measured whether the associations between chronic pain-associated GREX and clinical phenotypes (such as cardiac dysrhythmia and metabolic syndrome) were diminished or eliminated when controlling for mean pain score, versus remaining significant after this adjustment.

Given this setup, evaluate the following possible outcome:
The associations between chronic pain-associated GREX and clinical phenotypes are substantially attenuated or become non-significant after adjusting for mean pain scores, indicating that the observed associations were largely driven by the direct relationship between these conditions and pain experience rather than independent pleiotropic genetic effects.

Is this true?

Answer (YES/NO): NO